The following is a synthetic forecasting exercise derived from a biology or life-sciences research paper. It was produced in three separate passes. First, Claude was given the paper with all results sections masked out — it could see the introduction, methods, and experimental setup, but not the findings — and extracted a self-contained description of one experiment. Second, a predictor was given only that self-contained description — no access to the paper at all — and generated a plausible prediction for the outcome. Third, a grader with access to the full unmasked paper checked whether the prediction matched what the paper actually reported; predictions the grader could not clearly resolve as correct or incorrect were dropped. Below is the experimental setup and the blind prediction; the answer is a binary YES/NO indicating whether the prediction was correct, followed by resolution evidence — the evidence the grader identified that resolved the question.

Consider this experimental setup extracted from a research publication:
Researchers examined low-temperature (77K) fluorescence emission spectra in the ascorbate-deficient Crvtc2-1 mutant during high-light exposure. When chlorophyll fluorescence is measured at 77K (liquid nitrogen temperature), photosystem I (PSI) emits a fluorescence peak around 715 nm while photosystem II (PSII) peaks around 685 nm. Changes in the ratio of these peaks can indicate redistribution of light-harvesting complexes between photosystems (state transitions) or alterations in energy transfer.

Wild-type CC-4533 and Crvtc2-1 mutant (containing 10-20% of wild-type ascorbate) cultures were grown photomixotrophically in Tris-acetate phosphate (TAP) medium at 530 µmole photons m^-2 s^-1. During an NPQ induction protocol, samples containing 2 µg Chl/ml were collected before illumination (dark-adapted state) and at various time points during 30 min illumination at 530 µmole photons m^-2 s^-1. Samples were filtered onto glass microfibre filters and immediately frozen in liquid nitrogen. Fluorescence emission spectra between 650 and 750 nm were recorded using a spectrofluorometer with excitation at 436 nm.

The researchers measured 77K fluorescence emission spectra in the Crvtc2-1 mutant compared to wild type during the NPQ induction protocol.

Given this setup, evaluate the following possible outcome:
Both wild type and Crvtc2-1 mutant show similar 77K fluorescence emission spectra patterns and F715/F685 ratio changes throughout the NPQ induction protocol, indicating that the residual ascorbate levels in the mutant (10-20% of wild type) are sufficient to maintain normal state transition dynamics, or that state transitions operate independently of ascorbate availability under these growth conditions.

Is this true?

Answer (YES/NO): NO